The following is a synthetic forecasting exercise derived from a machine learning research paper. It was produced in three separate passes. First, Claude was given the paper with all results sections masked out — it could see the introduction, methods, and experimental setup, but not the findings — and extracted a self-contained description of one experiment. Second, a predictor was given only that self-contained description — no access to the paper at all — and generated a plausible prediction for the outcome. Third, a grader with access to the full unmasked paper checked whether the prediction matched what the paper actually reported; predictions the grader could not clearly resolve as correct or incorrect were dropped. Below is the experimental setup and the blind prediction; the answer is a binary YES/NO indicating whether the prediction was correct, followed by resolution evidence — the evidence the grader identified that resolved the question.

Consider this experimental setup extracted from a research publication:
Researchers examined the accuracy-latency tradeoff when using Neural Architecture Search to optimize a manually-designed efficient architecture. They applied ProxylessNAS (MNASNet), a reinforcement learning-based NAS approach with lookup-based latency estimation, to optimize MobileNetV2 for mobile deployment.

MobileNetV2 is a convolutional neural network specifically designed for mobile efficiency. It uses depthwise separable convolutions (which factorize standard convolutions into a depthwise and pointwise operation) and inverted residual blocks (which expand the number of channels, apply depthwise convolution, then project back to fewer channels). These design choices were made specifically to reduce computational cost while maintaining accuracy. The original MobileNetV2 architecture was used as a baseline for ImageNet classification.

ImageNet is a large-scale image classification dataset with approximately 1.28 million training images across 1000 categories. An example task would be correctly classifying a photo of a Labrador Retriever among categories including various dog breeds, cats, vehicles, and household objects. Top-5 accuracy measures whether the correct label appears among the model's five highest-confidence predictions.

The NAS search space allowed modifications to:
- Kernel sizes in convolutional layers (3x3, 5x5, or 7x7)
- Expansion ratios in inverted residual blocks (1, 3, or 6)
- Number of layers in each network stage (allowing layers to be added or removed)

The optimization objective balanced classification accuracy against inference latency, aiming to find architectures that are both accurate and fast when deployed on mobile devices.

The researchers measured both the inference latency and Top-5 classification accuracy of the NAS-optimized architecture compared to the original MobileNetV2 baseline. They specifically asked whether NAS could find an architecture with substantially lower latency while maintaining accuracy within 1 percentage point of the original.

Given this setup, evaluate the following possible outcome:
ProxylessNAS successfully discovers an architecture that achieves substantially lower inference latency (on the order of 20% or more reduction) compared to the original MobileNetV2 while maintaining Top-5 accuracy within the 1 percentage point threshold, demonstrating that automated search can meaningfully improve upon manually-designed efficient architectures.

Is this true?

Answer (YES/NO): NO